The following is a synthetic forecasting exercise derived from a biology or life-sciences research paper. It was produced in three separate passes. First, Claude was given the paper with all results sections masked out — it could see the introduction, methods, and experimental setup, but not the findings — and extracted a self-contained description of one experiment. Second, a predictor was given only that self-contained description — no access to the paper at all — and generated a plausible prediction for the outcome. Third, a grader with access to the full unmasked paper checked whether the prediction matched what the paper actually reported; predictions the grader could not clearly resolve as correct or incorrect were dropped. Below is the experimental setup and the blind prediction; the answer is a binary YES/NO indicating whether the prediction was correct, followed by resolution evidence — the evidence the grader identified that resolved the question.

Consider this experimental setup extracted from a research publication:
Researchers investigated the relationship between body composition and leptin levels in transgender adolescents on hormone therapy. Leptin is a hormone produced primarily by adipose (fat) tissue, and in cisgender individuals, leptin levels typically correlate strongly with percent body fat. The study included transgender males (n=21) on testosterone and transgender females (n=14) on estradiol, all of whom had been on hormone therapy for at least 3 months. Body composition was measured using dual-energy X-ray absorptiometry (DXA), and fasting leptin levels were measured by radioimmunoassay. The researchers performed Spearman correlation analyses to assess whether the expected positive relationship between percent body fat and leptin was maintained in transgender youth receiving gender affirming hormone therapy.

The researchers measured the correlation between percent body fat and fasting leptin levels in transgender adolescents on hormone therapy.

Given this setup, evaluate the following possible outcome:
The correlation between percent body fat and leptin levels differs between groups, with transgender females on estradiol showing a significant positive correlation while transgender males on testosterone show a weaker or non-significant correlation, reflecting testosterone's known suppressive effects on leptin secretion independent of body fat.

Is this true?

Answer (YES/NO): NO